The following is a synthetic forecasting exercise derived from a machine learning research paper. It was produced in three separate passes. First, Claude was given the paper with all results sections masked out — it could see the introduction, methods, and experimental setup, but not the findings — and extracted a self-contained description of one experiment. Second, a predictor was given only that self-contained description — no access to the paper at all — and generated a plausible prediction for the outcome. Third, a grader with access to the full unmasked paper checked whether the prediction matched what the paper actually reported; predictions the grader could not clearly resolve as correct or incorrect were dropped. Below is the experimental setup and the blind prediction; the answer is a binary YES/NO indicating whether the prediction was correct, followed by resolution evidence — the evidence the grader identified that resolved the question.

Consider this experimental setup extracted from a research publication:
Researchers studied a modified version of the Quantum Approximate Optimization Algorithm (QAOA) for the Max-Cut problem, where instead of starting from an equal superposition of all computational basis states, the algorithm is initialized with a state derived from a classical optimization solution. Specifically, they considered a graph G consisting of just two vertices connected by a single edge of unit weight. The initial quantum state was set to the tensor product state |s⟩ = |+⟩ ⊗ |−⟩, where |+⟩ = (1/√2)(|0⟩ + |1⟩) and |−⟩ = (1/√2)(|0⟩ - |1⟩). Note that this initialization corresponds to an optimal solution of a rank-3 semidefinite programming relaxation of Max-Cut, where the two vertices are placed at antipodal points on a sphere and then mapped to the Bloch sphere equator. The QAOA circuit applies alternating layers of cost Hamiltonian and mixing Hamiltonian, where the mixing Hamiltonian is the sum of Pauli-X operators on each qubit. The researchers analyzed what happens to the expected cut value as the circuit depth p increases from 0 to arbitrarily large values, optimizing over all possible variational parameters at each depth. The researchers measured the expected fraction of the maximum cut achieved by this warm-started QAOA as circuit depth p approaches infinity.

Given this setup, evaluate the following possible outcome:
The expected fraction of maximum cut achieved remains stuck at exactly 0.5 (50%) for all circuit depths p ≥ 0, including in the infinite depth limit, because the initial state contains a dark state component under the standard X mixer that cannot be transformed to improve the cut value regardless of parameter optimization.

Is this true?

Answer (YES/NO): YES